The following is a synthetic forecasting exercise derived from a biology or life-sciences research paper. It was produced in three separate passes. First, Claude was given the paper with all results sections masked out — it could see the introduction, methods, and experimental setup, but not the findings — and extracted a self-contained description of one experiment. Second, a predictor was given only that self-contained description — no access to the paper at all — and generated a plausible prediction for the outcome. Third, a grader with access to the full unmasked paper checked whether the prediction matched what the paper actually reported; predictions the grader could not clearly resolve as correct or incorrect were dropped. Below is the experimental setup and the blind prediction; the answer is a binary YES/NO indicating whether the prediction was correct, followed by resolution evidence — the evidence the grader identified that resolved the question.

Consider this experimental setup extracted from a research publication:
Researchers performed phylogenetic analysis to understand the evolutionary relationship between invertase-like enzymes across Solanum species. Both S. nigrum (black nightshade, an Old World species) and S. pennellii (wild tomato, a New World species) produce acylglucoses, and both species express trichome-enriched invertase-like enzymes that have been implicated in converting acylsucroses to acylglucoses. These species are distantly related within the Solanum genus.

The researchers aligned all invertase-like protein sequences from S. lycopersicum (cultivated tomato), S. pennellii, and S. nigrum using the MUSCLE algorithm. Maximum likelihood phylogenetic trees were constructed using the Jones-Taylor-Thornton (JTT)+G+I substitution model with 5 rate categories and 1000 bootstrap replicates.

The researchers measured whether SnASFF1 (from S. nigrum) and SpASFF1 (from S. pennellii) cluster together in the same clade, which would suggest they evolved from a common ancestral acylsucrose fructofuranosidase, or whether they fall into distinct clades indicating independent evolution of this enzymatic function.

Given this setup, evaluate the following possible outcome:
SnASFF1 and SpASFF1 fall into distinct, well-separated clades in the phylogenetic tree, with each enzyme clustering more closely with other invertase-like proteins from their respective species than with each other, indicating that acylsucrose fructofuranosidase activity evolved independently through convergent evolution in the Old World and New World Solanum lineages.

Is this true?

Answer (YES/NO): YES